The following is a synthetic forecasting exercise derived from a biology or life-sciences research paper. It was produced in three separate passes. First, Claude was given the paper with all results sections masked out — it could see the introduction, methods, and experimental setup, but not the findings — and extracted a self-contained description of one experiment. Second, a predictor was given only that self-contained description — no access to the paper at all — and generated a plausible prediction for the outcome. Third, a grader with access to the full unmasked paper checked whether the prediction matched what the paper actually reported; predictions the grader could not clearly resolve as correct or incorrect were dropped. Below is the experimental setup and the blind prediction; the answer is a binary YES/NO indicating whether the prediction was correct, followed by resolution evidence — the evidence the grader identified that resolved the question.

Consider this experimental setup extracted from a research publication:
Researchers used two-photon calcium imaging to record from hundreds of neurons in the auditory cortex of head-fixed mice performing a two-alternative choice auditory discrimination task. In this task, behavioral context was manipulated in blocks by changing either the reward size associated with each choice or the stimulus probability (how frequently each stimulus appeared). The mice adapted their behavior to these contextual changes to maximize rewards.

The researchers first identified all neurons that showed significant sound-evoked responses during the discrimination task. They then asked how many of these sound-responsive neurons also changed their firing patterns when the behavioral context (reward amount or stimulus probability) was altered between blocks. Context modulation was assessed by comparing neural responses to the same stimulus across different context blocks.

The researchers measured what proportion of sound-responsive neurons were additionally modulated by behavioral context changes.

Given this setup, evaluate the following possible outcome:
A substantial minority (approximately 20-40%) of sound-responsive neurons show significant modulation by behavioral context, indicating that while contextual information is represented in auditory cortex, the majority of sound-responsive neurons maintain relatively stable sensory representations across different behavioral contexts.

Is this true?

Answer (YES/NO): YES